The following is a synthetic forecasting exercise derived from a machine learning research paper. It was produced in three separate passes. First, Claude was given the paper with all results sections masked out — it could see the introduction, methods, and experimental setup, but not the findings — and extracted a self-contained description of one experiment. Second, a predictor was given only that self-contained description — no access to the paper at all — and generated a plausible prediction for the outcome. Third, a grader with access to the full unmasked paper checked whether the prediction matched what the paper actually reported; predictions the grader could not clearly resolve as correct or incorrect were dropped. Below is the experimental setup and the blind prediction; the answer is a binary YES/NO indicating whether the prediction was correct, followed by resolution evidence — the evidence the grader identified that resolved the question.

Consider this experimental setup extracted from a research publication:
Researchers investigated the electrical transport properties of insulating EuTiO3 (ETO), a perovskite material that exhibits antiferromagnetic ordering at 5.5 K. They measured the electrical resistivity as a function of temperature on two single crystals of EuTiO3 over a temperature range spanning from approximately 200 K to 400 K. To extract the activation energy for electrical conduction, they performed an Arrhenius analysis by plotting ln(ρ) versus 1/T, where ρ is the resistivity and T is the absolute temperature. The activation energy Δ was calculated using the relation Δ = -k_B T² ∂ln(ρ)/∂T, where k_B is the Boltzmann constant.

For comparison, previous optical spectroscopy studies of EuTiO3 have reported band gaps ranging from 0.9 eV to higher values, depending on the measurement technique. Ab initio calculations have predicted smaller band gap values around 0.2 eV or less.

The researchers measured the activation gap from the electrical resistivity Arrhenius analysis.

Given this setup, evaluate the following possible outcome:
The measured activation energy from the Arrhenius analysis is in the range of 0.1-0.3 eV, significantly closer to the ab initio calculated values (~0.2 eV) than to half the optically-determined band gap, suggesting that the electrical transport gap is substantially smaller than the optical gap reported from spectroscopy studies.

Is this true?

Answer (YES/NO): YES